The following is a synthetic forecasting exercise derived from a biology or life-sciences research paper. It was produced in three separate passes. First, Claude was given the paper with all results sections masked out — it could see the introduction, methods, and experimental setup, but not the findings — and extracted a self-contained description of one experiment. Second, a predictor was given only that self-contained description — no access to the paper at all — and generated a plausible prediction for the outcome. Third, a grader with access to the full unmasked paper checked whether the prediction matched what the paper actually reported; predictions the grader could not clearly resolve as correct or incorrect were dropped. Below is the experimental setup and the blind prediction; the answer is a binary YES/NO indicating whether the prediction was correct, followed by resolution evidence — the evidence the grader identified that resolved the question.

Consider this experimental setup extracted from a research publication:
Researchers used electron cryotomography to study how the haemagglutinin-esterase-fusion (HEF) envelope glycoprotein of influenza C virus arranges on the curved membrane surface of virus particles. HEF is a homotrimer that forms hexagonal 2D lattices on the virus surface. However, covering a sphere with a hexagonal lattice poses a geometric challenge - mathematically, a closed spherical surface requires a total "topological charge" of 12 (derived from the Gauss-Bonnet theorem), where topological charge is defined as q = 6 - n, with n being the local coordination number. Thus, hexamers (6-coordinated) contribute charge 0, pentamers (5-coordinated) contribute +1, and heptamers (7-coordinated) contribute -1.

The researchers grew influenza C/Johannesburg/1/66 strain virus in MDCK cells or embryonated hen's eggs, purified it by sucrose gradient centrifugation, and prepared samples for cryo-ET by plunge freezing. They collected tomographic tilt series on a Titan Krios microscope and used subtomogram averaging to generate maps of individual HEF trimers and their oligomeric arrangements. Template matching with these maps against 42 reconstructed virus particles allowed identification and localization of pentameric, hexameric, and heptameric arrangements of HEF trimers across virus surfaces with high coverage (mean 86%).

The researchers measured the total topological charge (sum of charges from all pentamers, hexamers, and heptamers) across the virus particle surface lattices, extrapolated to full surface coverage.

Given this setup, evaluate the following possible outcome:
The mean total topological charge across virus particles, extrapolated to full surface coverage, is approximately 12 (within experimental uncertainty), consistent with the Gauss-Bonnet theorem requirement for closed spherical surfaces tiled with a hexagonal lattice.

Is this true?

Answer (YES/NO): YES